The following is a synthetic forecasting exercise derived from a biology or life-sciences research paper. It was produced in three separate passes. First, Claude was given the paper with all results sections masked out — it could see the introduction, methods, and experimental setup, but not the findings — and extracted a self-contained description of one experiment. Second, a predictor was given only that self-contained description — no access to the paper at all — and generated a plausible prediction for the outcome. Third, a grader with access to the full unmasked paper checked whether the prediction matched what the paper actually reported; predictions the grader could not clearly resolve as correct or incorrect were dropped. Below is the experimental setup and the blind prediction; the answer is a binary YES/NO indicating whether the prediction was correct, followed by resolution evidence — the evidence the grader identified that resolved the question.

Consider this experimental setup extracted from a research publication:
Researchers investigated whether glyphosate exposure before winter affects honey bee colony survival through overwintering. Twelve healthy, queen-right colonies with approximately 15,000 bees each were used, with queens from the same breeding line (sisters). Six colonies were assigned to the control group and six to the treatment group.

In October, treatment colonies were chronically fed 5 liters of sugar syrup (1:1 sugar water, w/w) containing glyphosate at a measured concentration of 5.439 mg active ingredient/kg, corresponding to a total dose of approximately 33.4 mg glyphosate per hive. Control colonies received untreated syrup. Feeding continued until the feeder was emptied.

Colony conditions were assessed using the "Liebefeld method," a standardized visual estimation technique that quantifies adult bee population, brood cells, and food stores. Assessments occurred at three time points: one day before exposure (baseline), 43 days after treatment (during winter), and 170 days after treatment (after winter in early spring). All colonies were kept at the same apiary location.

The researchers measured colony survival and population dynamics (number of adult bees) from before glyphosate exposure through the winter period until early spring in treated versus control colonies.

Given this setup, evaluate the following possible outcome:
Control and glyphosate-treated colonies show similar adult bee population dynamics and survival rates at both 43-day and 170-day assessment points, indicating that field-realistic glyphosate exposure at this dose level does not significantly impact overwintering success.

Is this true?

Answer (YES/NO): YES